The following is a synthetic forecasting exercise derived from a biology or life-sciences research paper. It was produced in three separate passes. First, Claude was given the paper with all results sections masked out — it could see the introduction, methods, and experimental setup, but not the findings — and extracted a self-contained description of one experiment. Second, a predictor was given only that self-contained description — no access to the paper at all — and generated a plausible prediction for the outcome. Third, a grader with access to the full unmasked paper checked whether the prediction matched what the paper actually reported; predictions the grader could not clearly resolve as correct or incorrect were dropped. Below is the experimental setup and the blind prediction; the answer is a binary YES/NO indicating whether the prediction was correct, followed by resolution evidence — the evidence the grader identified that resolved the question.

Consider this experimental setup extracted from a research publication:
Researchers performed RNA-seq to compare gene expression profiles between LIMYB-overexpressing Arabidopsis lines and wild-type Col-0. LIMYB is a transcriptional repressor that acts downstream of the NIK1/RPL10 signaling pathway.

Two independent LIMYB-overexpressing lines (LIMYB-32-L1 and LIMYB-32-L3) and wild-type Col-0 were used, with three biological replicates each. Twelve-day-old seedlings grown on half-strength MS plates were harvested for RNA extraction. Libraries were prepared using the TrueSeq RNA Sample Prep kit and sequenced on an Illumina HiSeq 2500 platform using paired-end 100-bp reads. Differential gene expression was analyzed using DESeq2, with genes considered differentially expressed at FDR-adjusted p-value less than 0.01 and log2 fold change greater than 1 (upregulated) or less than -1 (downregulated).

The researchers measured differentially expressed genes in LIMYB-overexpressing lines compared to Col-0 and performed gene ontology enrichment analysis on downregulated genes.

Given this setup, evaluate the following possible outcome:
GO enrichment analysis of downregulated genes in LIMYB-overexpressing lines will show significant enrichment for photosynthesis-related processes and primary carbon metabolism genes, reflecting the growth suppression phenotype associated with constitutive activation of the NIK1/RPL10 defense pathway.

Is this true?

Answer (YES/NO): YES